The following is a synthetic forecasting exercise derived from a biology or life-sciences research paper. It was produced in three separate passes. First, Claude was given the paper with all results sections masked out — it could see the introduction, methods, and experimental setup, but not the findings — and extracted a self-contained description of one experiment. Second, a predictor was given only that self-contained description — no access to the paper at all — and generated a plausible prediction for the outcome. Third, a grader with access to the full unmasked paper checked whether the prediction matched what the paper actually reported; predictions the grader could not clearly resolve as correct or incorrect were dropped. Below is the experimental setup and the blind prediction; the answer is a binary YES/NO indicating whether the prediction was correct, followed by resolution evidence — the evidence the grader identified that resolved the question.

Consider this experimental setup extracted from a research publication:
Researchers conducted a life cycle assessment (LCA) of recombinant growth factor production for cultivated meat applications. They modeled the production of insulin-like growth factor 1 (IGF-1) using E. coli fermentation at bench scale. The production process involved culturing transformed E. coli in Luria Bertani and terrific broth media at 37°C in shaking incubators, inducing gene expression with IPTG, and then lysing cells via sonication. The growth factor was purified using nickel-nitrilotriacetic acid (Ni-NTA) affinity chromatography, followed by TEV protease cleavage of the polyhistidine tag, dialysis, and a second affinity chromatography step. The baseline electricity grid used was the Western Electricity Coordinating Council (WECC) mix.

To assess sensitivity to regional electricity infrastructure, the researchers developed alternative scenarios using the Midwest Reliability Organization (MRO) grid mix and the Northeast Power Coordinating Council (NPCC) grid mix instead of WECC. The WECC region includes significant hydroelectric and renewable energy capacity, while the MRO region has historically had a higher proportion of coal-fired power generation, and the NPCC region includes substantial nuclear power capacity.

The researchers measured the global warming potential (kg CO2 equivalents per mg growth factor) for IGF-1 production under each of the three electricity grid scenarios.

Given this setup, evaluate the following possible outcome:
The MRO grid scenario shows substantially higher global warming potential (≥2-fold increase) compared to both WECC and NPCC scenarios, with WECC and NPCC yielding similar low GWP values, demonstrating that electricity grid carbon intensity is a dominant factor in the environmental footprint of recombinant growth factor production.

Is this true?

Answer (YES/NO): NO